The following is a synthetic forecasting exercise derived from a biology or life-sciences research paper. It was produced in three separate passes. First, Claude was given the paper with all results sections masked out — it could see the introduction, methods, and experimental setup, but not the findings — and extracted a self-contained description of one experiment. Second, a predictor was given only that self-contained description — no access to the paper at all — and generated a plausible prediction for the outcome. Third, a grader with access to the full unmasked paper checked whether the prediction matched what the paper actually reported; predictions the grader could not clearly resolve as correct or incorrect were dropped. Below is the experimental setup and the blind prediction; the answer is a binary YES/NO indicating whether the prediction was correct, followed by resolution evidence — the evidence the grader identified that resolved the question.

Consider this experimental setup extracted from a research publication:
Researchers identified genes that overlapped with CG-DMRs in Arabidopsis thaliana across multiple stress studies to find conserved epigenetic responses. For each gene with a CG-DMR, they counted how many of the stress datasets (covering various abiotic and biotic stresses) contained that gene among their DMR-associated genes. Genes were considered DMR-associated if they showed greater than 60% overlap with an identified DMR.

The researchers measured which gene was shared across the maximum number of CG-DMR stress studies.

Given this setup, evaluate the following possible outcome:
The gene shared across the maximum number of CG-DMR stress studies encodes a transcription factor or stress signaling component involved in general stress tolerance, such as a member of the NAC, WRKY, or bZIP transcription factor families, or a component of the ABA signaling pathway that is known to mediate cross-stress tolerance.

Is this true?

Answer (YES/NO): NO